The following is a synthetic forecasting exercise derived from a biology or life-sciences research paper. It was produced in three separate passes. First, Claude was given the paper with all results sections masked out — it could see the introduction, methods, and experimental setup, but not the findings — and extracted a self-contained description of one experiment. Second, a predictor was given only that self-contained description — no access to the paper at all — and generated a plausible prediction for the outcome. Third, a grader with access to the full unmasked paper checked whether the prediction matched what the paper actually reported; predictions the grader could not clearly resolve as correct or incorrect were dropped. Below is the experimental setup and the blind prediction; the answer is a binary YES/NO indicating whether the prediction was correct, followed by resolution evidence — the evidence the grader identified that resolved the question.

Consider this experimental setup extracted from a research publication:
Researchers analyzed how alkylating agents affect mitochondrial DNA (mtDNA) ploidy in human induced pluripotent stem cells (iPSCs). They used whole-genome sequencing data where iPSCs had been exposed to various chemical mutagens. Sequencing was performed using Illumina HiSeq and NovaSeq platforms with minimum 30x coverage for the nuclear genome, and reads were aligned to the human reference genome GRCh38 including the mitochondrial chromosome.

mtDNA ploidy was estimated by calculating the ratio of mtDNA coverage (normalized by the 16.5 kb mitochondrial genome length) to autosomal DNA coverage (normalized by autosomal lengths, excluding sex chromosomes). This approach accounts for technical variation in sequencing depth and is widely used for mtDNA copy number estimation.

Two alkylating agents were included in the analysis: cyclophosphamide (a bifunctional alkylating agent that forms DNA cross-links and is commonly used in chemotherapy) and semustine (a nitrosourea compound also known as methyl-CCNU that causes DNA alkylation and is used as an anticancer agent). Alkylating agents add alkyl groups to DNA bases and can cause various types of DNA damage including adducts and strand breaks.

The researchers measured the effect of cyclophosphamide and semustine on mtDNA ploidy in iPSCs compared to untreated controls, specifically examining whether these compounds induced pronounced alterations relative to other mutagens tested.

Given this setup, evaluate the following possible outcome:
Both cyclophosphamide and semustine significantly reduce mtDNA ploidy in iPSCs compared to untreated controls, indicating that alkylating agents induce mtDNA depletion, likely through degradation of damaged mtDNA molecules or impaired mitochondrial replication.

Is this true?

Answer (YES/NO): NO